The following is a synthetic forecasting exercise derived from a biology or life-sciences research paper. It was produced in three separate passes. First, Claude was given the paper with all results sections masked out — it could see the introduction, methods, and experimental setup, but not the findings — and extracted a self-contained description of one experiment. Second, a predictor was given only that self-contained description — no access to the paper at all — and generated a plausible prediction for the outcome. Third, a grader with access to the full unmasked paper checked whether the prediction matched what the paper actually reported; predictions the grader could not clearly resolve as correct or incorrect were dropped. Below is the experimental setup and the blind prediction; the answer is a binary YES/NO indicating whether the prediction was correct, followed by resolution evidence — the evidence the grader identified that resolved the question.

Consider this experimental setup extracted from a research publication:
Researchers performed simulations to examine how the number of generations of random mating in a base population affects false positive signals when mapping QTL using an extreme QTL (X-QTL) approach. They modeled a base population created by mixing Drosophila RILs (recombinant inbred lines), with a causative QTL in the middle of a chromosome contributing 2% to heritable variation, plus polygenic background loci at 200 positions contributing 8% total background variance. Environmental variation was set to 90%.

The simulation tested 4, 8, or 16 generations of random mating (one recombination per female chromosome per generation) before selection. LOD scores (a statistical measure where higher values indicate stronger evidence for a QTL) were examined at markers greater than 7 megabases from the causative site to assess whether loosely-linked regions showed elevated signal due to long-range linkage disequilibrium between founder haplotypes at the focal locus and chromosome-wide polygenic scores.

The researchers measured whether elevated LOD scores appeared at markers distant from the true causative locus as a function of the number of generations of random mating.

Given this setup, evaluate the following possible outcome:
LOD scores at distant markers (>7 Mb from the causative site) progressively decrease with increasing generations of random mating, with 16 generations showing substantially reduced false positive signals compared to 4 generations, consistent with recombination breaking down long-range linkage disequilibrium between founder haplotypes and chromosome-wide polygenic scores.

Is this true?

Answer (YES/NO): NO